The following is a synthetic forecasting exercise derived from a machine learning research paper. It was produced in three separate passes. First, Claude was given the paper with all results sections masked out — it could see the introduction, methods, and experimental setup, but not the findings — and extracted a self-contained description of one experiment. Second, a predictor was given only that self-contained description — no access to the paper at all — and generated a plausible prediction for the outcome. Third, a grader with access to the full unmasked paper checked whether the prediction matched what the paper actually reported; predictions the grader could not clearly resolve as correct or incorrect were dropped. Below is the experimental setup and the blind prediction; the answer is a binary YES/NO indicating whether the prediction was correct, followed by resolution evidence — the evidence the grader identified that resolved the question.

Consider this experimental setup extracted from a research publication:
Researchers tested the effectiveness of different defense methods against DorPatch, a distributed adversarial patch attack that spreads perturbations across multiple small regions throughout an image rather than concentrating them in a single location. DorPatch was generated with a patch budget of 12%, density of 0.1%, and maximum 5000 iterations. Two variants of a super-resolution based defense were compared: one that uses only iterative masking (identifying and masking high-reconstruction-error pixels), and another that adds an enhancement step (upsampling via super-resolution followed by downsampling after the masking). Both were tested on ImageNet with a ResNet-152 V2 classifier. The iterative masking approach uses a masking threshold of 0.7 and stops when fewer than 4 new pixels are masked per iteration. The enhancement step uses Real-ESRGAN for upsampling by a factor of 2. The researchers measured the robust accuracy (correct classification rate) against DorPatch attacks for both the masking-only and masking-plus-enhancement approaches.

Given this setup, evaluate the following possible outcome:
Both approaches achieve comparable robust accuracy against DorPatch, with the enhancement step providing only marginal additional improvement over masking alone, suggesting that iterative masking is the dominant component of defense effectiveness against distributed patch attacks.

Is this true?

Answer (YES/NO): NO